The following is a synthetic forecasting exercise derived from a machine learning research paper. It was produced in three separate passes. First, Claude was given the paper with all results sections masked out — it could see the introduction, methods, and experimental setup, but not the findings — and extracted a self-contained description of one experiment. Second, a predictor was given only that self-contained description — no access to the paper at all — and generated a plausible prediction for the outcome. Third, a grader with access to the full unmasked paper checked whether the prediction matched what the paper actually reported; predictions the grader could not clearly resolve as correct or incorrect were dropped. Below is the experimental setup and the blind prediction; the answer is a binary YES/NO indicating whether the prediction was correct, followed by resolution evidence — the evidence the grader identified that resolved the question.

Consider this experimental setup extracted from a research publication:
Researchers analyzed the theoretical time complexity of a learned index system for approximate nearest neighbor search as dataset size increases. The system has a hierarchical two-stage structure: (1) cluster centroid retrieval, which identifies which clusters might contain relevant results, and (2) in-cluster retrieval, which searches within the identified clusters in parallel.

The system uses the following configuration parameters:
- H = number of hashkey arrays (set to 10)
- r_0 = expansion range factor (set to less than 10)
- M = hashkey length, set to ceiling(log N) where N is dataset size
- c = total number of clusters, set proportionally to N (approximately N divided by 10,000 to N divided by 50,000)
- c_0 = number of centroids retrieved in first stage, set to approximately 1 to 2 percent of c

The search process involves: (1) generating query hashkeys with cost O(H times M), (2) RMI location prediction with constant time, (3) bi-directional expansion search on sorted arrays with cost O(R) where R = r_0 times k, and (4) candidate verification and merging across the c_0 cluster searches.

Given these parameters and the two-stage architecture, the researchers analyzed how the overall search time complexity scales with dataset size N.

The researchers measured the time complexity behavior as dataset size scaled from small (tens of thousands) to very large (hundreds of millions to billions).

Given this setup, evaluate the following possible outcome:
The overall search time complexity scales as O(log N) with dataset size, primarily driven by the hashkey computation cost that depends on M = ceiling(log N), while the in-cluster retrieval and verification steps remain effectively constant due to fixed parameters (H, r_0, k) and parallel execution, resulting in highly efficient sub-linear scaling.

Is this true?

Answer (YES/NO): NO